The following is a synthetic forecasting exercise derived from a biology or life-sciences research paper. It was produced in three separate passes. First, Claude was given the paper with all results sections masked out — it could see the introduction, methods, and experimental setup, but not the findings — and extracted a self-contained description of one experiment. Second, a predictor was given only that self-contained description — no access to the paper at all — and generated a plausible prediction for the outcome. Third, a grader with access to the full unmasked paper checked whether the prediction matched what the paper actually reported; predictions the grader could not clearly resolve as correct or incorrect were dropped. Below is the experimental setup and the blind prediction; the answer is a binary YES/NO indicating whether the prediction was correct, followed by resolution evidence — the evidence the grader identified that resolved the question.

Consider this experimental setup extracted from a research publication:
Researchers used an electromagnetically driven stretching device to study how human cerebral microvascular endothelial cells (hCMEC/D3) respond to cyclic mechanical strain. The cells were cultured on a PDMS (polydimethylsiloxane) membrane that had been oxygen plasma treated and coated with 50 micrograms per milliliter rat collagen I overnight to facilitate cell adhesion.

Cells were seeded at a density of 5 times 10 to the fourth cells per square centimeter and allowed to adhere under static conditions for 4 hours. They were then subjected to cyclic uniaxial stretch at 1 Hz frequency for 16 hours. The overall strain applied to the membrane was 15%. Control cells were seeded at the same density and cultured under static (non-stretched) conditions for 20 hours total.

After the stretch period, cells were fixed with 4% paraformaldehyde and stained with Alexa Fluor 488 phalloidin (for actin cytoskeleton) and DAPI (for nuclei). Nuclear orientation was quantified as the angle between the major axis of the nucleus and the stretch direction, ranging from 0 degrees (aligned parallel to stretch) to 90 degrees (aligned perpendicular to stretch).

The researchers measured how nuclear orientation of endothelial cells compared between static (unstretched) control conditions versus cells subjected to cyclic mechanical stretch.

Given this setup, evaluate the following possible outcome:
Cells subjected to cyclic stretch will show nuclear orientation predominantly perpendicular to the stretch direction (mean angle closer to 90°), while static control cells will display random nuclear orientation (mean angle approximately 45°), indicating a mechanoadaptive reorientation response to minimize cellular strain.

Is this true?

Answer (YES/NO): YES